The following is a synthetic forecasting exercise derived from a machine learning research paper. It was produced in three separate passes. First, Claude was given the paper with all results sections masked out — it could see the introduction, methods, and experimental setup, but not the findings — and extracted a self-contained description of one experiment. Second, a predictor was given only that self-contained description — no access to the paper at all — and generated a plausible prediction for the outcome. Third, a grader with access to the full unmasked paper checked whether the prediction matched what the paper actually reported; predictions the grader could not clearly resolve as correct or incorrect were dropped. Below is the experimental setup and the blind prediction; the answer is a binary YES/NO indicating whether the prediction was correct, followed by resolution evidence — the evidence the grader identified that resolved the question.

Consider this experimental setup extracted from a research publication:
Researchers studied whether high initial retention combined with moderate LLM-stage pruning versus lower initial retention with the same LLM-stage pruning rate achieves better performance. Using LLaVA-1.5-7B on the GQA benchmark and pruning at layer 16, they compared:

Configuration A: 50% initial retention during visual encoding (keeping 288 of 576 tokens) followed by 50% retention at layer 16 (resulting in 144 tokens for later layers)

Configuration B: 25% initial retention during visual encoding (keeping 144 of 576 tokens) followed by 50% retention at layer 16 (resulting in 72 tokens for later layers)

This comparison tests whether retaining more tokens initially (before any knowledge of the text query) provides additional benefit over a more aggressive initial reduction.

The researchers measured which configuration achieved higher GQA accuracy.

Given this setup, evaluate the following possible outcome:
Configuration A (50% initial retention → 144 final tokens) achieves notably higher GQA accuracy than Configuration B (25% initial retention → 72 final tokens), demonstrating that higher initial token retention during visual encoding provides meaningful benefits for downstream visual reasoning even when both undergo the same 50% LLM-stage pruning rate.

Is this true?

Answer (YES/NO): YES